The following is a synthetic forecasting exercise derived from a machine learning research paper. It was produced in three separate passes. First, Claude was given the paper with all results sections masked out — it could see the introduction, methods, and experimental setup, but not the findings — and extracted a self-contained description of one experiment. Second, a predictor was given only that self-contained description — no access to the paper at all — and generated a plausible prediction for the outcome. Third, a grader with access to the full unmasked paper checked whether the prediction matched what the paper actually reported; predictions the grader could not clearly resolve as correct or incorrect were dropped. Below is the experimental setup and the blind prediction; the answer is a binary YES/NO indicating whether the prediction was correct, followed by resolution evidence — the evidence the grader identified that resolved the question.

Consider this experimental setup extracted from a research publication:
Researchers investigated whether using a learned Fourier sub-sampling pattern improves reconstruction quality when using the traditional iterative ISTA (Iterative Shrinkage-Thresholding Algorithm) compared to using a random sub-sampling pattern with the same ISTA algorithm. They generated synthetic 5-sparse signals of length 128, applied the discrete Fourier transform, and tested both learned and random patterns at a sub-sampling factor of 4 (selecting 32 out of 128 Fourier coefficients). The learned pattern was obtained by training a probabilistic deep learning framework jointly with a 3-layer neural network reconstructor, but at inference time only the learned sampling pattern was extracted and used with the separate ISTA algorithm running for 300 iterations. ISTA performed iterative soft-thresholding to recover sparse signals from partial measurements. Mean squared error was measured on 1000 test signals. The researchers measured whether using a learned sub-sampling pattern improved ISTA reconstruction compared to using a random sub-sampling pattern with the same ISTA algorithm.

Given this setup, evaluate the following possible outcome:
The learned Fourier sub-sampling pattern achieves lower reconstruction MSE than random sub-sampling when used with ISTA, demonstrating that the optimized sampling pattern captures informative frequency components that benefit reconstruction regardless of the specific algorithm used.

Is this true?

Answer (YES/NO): NO